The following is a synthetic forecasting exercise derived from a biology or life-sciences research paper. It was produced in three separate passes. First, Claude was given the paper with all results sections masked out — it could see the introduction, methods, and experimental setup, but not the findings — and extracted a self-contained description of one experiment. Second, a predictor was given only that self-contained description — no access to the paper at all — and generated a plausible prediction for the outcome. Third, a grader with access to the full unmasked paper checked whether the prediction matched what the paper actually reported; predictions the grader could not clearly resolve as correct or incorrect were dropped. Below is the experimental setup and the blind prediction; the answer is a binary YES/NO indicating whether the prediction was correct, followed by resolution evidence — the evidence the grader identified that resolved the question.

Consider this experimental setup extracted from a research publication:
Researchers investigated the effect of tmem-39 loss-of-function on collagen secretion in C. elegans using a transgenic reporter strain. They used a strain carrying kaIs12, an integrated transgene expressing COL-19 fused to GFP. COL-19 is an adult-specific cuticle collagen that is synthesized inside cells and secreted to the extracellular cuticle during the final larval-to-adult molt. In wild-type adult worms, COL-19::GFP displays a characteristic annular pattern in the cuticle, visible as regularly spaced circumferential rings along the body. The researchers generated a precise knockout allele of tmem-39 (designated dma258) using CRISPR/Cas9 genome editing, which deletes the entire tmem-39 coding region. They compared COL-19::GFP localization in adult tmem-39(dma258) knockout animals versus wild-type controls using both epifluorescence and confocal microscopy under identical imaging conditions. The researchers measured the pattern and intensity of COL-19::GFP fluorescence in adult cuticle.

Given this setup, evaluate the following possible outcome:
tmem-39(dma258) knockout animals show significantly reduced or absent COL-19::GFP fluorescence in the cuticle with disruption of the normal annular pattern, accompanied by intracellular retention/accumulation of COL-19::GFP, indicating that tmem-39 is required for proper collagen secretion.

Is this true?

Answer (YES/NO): YES